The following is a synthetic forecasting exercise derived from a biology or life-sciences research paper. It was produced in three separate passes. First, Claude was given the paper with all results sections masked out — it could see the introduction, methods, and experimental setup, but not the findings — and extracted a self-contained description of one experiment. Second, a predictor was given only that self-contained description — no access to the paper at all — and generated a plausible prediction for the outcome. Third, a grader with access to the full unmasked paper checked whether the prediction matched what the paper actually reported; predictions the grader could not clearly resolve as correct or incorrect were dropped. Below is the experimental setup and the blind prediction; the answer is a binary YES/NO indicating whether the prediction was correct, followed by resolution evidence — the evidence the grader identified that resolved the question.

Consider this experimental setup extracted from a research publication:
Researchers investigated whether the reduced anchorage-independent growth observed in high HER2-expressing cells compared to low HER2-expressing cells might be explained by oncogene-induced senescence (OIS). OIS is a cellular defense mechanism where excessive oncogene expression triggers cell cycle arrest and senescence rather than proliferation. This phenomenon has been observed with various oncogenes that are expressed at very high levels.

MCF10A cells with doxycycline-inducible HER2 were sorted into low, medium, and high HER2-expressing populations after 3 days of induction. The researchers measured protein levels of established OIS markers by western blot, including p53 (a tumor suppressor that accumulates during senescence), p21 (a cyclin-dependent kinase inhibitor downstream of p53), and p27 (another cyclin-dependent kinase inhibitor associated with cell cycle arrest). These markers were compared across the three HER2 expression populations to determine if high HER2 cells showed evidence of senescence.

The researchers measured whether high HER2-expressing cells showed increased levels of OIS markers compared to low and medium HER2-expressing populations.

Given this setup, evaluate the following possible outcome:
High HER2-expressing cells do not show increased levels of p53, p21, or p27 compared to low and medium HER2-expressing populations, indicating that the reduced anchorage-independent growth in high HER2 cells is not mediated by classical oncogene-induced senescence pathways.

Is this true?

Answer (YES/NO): YES